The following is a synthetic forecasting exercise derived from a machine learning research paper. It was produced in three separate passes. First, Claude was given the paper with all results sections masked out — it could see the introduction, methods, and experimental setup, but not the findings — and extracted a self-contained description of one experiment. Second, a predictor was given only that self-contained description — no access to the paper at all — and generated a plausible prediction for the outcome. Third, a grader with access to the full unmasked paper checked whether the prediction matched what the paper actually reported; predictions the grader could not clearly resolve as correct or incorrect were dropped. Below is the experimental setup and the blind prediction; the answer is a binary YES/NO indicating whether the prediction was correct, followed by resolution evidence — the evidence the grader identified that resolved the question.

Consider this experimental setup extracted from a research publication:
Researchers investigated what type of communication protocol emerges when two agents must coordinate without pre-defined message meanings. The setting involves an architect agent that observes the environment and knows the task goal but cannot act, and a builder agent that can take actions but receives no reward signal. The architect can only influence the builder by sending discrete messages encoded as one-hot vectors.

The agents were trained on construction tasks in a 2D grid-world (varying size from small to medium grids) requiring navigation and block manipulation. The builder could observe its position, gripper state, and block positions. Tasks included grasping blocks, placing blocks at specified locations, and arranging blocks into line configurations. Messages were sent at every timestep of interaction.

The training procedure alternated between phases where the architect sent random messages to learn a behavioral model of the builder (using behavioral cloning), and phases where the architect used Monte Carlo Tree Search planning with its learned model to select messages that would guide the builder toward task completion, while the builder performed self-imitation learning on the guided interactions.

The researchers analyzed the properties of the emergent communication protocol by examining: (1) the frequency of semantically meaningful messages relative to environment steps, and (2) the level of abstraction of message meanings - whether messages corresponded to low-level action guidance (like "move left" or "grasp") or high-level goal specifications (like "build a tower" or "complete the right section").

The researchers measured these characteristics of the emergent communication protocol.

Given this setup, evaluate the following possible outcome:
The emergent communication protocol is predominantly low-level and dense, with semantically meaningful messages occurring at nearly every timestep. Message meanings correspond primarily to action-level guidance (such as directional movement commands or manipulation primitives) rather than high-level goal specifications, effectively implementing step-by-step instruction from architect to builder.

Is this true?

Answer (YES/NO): YES